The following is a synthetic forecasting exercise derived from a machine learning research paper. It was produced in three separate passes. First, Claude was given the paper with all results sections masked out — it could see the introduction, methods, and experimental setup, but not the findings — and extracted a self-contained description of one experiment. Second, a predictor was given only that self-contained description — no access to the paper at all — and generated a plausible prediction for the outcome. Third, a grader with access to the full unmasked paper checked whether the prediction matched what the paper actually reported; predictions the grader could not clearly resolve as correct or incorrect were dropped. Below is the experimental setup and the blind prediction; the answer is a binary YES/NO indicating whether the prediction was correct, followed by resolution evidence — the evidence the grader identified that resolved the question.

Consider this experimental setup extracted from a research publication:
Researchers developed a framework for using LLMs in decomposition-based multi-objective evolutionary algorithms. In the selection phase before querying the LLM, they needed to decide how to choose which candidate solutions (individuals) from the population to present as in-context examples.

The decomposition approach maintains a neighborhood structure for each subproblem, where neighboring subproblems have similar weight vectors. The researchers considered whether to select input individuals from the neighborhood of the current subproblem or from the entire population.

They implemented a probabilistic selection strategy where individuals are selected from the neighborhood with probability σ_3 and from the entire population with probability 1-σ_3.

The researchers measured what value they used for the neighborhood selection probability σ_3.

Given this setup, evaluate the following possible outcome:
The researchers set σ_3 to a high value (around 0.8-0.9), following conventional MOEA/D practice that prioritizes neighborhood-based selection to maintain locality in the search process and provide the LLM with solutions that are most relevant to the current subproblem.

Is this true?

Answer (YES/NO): YES